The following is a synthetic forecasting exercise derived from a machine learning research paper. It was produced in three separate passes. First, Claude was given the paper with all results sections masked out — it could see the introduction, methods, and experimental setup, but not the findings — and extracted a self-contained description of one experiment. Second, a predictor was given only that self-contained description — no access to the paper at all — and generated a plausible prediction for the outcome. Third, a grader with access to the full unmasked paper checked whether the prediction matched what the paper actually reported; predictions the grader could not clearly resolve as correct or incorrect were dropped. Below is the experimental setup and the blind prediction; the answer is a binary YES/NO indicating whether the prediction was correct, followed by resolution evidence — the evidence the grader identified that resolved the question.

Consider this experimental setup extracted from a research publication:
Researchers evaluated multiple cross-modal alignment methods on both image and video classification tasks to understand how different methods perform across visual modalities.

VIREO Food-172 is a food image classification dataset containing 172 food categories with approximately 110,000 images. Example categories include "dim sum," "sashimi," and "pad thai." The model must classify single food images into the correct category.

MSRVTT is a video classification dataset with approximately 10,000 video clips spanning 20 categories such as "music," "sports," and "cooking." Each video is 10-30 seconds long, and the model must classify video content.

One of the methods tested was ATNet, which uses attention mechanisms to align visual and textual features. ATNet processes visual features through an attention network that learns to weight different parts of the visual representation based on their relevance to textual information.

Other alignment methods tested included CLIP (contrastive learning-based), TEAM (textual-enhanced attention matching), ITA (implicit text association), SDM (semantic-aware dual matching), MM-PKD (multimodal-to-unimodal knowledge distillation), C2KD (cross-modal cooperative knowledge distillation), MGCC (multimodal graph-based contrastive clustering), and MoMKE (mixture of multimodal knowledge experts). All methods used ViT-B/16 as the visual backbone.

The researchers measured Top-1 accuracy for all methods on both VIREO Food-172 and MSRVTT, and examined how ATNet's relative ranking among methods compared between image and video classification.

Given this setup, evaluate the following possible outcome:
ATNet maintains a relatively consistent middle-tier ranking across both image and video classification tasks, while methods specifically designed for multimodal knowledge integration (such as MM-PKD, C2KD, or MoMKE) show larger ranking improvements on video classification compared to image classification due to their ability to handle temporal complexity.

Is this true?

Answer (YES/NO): NO